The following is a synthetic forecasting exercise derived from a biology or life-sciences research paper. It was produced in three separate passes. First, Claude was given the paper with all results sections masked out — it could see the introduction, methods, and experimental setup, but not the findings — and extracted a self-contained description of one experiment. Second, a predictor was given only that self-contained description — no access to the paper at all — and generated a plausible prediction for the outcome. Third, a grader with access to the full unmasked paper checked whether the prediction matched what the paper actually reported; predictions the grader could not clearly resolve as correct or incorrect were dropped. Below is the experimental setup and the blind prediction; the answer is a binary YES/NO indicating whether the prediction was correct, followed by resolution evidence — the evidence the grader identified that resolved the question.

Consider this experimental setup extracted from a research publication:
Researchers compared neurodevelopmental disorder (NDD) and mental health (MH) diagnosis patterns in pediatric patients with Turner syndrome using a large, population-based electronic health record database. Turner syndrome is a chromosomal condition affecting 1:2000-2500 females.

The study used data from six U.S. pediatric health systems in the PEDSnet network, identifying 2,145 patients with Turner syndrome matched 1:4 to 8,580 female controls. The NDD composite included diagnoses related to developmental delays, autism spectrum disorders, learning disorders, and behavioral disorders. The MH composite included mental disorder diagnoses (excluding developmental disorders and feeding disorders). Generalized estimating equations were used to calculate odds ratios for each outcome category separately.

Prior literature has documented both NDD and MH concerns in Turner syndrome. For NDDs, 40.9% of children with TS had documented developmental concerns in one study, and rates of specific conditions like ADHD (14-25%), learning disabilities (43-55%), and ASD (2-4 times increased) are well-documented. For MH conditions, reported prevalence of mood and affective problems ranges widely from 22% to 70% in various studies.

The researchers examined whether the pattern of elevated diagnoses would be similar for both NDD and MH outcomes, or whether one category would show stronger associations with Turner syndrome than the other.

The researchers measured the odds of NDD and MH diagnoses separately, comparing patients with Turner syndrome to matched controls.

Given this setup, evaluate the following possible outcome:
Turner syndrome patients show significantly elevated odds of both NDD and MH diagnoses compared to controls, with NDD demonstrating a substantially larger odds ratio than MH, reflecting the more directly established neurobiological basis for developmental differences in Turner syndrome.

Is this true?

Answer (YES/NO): NO